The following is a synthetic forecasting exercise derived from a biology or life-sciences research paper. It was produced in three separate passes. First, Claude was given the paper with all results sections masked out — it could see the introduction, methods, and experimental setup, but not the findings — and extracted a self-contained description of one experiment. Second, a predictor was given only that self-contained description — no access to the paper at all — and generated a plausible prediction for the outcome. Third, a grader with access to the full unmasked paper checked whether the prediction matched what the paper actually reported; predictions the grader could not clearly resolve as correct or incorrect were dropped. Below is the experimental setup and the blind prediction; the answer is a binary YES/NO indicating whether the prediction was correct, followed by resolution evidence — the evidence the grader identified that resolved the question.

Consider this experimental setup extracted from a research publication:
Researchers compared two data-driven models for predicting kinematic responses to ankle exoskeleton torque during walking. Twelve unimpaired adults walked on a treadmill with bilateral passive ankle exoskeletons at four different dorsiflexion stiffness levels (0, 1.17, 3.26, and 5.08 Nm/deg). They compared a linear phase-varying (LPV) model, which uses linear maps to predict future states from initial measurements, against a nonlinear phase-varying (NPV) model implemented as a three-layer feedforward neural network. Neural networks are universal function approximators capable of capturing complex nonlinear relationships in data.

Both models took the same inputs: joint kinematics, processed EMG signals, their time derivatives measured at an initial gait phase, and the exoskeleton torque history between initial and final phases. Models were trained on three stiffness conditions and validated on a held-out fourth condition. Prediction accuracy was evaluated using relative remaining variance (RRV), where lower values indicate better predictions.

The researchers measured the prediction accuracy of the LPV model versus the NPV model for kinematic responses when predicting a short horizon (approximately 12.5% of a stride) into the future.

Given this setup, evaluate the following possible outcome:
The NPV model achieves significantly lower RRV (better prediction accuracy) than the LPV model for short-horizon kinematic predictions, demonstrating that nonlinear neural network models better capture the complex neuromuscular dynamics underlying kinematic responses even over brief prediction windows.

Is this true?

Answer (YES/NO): NO